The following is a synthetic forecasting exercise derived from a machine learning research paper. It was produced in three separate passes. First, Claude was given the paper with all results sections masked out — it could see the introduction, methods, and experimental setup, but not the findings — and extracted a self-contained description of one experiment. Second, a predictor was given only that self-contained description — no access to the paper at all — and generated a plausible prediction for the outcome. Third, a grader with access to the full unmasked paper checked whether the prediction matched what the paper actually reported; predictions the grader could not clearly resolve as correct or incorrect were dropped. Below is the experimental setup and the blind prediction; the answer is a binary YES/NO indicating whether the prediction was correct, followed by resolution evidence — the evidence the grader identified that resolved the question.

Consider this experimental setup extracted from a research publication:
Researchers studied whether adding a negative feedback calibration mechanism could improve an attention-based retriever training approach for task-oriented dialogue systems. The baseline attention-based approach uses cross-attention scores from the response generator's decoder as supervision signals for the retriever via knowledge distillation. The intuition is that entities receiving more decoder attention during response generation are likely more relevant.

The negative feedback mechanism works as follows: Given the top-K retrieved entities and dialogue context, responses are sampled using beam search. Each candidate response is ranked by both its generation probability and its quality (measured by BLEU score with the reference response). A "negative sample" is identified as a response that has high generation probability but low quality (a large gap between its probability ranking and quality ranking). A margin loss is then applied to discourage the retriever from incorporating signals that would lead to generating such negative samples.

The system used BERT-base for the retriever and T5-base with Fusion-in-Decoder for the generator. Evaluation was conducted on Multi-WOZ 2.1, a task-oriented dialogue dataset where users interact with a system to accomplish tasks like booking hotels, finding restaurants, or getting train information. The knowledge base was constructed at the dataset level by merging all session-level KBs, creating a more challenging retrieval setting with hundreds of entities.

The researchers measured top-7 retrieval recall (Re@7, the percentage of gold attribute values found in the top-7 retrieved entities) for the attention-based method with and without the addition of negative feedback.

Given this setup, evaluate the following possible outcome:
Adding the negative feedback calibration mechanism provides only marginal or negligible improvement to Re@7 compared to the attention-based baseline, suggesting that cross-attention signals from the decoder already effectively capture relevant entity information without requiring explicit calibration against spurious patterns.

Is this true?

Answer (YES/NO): NO